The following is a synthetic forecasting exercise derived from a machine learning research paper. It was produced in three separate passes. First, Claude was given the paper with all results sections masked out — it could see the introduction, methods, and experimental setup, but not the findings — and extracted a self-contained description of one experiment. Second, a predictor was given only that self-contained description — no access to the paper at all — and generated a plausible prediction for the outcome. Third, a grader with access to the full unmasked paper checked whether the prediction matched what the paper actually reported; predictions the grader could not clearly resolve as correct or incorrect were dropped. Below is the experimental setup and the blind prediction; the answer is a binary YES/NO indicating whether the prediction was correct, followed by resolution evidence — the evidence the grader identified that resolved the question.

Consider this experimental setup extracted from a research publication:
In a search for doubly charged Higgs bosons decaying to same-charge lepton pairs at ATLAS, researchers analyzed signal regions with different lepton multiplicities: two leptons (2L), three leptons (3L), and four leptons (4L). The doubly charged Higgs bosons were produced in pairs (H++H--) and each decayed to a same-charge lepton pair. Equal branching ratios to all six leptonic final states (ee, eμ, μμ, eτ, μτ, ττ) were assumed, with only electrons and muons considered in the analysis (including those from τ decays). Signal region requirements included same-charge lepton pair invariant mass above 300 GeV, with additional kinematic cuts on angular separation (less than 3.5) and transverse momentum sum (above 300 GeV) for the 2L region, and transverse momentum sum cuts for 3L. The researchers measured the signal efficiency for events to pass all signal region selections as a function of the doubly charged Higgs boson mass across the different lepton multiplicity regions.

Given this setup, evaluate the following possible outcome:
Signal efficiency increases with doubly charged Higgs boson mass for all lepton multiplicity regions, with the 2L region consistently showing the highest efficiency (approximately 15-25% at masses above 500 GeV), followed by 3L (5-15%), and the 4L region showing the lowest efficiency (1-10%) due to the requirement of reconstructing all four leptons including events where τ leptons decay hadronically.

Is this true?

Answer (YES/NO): NO